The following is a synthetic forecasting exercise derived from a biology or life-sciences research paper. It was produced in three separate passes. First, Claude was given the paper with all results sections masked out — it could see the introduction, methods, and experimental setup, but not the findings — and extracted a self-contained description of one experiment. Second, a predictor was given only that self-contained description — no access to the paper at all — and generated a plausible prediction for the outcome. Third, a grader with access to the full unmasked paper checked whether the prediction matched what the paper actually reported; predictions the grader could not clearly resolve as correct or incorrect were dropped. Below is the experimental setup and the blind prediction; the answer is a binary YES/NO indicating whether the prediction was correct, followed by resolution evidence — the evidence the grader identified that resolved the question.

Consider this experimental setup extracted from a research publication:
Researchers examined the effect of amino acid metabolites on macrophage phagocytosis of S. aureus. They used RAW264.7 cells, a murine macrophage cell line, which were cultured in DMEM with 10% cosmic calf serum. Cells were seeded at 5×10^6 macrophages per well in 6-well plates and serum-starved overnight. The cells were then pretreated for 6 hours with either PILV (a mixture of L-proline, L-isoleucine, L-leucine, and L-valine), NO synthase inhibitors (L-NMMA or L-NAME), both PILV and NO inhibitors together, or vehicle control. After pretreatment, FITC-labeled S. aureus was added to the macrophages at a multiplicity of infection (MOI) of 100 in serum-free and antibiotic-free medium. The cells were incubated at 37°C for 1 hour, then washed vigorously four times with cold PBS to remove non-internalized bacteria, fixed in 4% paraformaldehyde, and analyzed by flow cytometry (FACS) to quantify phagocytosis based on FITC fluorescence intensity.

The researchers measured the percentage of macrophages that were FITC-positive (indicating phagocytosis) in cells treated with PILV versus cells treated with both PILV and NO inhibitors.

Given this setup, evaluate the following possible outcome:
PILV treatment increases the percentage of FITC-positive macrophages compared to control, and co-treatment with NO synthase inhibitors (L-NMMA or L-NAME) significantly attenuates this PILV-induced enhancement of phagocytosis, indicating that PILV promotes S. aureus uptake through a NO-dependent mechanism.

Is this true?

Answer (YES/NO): YES